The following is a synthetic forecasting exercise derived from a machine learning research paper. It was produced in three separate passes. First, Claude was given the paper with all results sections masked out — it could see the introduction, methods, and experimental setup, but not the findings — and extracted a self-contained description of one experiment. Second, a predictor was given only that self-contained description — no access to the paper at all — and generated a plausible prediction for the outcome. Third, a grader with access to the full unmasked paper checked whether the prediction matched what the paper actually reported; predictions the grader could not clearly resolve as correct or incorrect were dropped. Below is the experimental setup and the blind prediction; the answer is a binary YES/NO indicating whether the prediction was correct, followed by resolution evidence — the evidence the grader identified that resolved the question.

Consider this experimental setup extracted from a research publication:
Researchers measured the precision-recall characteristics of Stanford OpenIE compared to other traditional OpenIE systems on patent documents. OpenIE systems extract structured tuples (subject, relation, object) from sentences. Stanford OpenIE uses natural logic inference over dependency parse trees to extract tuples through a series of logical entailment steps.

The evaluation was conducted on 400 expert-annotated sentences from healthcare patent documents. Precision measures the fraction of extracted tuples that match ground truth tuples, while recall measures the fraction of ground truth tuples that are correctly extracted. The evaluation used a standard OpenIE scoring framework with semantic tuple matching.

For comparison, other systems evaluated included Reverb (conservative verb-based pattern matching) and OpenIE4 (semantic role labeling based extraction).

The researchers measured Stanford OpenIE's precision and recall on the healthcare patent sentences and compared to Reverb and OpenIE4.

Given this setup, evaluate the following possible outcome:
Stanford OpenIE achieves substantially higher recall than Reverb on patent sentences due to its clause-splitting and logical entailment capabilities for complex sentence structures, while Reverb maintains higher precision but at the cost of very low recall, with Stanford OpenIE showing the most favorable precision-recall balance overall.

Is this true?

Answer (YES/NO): NO